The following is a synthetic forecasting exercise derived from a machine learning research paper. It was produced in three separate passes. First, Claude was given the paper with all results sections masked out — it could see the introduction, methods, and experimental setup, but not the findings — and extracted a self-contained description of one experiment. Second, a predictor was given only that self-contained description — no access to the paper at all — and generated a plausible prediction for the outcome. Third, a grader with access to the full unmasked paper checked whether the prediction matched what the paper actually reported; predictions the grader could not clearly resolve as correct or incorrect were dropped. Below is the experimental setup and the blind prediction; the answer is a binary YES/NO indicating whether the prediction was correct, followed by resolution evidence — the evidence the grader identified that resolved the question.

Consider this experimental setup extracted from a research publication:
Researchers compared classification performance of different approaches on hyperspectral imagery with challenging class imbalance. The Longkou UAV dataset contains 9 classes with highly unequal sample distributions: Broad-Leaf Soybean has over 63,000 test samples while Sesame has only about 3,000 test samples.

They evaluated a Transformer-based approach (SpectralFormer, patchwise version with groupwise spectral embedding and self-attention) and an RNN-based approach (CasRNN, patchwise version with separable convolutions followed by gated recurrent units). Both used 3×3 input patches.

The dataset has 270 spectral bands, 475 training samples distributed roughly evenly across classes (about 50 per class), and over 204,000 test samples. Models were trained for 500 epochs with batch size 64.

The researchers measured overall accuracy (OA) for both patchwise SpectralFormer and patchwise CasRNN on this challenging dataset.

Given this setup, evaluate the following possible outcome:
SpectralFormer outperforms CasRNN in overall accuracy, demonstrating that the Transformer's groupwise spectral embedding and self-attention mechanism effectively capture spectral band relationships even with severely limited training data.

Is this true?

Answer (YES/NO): YES